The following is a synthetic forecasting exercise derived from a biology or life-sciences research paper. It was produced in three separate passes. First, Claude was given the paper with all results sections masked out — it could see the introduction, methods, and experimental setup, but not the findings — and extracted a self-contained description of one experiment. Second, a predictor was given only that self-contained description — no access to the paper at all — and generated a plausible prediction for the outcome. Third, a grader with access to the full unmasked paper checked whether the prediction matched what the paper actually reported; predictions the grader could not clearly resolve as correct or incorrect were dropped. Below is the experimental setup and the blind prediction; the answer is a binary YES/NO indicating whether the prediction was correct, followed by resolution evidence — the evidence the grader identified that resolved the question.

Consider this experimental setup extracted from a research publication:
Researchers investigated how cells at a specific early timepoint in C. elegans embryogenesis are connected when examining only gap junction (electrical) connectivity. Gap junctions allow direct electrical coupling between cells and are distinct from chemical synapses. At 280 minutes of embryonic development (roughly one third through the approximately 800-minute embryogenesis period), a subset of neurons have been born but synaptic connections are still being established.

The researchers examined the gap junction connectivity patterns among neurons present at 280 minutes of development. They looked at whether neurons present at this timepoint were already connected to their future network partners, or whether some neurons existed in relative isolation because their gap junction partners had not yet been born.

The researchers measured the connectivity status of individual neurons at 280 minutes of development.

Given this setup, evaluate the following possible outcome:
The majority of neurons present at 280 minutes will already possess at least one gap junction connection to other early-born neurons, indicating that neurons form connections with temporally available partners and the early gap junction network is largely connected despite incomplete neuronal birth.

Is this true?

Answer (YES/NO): YES